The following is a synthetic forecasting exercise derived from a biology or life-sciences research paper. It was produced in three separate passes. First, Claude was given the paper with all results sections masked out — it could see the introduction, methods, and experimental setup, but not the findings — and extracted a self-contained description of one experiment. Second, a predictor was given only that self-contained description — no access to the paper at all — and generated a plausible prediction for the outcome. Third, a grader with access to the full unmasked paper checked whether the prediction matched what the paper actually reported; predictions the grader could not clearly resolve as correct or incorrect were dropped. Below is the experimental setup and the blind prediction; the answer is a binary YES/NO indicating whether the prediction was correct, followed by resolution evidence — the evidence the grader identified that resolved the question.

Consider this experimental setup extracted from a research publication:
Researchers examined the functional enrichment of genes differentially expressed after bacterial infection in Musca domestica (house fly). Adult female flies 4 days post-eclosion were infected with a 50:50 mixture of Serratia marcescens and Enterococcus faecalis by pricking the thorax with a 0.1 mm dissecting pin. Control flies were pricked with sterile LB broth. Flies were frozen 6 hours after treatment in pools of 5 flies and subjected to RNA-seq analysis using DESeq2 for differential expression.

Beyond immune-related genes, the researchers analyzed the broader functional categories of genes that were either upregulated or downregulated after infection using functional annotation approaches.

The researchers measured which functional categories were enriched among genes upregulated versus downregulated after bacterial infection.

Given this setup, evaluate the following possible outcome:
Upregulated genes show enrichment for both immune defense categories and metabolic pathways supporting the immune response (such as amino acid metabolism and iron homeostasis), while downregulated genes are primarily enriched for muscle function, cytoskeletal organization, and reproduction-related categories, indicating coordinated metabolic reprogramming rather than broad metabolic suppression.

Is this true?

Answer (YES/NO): NO